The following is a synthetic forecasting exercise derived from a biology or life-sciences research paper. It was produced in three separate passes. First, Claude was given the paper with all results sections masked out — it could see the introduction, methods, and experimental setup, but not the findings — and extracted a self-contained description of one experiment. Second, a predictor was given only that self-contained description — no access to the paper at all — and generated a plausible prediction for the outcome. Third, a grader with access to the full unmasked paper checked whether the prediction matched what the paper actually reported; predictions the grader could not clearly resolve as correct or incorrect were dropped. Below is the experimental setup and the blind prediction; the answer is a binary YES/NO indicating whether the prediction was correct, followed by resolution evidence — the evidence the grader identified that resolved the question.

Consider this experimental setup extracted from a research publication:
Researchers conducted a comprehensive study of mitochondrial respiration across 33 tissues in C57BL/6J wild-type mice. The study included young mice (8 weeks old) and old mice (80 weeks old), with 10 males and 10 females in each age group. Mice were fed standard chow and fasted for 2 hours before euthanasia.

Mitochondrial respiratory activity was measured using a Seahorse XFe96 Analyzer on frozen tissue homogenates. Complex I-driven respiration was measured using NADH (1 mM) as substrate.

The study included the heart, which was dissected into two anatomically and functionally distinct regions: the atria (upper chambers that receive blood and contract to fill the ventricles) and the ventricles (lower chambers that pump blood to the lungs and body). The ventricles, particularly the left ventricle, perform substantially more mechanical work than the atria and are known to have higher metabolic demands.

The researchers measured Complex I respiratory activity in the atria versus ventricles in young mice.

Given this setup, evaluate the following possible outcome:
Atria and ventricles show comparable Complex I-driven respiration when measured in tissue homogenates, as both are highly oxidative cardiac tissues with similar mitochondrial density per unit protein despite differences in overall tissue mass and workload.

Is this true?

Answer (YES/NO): NO